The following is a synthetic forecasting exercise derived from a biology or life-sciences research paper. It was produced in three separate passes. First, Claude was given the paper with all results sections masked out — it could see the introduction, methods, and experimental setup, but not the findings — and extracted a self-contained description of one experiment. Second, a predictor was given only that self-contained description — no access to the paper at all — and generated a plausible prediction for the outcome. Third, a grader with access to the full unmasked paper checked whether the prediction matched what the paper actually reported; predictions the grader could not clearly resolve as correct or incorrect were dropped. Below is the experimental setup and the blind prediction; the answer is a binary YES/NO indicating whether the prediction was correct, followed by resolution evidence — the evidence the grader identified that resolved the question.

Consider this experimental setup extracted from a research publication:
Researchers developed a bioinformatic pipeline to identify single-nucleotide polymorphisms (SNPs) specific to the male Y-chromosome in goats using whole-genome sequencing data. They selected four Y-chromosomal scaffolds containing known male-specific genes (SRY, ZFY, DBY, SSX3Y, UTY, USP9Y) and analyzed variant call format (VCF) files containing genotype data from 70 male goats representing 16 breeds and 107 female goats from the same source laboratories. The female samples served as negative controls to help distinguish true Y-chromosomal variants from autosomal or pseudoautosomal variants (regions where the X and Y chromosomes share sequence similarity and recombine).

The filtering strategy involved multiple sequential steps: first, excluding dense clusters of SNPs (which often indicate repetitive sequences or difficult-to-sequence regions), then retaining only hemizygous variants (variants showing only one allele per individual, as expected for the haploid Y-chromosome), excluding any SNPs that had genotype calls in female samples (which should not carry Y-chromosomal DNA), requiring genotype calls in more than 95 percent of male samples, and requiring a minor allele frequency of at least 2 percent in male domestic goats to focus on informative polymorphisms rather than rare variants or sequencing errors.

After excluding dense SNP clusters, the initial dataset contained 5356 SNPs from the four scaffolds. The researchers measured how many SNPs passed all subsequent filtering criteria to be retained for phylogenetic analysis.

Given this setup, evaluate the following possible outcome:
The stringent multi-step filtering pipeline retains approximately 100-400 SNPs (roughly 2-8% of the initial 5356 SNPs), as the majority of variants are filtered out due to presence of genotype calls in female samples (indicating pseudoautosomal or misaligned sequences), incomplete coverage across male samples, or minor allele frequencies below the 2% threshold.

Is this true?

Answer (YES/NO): NO